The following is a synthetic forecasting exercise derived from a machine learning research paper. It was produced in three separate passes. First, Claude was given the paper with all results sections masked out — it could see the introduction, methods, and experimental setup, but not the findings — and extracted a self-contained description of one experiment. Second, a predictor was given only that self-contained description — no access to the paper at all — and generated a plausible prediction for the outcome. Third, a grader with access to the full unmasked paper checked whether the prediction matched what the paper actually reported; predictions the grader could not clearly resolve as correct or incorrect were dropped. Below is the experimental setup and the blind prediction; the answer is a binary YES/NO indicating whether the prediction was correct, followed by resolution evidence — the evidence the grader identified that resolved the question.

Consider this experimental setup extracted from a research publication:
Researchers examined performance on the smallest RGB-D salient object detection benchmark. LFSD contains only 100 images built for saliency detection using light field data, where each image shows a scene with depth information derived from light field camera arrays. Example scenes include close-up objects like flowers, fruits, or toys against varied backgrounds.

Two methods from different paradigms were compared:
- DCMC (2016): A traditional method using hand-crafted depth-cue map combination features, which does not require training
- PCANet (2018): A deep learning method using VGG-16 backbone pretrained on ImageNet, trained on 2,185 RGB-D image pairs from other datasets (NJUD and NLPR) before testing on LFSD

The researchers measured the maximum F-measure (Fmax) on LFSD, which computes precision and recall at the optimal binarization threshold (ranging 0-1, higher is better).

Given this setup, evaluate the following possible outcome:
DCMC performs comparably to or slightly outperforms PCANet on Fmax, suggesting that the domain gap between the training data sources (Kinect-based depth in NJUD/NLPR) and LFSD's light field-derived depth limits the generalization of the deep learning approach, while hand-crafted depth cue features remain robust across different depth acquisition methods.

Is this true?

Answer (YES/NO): YES